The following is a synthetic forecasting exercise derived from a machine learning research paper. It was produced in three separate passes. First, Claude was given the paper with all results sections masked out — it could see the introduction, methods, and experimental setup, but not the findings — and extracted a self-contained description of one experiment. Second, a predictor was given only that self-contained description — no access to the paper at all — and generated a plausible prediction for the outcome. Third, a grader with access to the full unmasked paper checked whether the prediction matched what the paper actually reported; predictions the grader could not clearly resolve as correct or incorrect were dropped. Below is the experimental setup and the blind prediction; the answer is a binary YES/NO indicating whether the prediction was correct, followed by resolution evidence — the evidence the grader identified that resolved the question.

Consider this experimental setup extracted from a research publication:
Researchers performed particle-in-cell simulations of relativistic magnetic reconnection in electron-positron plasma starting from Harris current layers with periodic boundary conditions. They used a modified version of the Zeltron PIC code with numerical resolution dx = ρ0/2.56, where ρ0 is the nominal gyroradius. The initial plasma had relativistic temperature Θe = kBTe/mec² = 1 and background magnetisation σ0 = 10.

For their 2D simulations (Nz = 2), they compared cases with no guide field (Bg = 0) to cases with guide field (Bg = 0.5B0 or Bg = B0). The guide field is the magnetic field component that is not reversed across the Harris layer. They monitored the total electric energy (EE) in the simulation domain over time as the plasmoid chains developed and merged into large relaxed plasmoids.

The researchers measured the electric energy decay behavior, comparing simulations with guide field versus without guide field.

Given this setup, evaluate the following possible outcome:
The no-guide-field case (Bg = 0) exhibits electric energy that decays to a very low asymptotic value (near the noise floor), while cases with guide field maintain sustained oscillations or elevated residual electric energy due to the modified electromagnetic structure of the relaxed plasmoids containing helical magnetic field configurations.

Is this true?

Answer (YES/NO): NO